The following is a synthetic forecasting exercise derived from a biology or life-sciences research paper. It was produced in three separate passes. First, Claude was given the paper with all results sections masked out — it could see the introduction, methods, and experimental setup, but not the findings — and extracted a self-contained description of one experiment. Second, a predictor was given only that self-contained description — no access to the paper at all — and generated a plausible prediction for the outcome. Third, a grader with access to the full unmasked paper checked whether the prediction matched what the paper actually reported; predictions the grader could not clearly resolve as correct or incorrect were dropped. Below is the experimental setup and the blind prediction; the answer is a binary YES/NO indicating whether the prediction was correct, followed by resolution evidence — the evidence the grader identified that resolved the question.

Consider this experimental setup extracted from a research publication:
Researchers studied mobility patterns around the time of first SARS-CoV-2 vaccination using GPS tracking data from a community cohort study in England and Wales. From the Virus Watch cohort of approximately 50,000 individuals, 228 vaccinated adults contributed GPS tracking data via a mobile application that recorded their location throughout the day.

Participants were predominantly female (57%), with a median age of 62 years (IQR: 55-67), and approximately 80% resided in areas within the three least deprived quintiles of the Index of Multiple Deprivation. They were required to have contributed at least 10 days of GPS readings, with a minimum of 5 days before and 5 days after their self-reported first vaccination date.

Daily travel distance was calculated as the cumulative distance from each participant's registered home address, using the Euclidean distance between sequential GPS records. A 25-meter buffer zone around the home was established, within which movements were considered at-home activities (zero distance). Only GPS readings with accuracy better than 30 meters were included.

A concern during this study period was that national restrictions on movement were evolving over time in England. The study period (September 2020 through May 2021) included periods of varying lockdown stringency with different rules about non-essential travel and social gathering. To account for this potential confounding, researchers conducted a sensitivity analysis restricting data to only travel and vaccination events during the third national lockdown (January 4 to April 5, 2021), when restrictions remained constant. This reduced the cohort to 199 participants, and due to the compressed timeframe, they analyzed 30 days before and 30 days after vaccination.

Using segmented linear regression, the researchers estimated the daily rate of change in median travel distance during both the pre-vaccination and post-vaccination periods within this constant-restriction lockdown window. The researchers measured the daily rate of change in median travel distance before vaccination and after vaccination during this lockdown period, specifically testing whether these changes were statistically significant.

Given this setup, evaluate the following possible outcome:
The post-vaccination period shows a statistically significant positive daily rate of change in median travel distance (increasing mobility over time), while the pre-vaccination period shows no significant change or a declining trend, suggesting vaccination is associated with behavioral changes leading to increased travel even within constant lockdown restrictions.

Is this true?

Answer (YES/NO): NO